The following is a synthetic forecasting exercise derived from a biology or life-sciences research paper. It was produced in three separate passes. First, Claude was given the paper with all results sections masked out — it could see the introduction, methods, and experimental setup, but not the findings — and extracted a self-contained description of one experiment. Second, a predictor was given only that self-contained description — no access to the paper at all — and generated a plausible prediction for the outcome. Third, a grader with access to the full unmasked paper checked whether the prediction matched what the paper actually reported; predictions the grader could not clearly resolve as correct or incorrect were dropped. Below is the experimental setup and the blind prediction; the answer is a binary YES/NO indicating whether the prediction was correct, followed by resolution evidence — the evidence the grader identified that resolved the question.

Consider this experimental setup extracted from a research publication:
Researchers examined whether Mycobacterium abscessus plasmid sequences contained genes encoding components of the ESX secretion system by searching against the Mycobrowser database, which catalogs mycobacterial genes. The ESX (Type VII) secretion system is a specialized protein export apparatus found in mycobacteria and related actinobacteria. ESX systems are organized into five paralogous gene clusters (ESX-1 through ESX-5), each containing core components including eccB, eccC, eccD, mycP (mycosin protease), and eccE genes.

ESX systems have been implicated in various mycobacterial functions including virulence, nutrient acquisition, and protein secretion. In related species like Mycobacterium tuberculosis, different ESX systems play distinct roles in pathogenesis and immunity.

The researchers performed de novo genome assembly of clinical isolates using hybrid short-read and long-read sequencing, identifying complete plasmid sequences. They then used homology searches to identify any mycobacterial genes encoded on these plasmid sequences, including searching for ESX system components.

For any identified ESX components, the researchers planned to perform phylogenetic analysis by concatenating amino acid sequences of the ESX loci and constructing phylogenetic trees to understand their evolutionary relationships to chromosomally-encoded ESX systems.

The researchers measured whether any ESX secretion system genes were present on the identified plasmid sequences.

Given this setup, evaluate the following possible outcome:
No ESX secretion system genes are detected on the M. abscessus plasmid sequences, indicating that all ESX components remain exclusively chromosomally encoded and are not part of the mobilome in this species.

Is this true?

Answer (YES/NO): NO